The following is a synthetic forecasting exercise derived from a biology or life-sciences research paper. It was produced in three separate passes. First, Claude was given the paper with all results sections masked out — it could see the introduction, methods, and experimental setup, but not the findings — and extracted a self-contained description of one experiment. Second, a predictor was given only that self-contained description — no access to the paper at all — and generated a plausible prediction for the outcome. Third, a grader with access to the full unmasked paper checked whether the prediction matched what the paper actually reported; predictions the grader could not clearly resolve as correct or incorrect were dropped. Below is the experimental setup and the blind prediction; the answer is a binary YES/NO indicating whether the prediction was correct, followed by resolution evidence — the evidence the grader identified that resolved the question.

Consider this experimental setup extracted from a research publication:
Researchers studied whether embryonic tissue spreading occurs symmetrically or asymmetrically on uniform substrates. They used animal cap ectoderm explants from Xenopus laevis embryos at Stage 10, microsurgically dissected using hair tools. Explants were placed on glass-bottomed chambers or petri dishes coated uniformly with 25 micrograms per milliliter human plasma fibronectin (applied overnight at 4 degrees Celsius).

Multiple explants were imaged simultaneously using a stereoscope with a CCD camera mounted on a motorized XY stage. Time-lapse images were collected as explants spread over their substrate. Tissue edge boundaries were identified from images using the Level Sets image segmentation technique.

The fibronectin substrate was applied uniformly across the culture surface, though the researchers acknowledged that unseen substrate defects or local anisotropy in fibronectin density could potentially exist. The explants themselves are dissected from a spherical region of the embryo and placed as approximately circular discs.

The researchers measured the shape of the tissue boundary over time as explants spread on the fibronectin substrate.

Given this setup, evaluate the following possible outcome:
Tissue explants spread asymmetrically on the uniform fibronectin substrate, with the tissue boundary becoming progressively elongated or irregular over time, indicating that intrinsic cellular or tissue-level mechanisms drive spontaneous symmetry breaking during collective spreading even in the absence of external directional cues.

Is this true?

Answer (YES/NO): NO